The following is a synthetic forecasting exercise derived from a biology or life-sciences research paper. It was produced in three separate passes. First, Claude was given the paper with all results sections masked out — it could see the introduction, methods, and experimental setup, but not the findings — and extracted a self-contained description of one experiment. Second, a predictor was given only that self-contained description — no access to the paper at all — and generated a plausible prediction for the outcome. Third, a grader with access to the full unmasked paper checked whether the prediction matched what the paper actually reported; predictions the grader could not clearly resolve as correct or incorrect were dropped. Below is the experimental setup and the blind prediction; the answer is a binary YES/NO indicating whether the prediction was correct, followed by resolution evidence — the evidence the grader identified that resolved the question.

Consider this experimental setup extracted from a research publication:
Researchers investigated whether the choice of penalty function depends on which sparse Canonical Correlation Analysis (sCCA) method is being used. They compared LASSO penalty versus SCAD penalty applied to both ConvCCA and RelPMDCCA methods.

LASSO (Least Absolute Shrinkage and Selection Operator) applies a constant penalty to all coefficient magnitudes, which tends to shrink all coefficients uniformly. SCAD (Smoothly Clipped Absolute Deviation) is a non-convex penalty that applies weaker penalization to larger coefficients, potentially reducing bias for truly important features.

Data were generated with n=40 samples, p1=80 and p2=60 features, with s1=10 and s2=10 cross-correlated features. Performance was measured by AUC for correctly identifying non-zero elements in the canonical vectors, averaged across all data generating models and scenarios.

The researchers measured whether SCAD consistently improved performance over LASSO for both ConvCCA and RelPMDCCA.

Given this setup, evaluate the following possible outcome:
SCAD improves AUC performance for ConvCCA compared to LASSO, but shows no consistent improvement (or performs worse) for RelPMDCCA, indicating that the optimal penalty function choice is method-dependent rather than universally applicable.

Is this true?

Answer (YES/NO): YES